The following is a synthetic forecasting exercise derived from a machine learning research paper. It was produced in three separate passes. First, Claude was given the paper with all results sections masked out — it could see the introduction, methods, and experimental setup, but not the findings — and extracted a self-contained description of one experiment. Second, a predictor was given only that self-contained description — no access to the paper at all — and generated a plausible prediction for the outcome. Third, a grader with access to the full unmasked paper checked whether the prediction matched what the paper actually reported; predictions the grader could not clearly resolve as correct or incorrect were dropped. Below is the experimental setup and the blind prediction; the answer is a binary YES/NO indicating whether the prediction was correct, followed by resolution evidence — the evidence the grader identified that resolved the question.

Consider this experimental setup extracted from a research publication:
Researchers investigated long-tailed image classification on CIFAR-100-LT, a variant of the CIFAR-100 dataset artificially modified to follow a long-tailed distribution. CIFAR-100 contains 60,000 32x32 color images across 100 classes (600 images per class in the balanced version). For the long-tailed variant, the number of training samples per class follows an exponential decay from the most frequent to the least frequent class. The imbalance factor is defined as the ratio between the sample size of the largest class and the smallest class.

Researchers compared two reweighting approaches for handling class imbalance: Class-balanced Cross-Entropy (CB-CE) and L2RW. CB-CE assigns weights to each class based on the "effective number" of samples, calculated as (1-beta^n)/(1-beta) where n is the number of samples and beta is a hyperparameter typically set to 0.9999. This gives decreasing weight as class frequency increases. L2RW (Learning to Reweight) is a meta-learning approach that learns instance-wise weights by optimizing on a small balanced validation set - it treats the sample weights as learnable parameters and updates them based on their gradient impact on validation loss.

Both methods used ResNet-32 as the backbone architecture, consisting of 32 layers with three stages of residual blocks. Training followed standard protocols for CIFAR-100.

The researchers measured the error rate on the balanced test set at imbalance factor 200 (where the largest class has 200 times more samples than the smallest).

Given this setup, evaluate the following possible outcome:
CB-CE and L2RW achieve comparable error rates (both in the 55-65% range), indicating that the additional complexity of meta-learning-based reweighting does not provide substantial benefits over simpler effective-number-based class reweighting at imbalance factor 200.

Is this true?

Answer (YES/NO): NO